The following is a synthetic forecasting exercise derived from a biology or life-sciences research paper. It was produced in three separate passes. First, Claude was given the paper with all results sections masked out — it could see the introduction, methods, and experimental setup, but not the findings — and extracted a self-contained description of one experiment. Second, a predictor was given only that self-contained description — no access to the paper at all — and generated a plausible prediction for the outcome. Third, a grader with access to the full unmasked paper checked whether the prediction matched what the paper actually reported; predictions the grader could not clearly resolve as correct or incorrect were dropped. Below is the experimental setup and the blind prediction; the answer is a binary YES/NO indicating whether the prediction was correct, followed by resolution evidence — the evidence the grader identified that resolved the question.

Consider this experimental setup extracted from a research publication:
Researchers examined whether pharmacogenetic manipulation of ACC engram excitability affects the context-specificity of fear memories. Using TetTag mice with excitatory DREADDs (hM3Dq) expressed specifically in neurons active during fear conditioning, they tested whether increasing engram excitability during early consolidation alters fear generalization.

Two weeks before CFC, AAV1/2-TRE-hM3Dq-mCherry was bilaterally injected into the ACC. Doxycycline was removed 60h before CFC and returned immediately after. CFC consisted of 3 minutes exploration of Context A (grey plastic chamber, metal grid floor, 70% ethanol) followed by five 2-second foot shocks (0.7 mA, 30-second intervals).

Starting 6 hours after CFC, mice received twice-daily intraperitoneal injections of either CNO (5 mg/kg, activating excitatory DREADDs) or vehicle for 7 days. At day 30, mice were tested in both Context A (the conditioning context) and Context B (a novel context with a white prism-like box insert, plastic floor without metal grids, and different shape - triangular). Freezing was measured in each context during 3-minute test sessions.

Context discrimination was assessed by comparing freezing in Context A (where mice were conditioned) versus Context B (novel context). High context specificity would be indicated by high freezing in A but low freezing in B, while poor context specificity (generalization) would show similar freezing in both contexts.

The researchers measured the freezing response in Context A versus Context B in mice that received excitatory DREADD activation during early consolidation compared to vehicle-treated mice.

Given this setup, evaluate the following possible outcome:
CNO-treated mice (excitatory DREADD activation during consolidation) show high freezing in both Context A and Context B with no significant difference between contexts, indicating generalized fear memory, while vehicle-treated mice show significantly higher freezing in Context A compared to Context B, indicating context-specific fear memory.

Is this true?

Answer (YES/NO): NO